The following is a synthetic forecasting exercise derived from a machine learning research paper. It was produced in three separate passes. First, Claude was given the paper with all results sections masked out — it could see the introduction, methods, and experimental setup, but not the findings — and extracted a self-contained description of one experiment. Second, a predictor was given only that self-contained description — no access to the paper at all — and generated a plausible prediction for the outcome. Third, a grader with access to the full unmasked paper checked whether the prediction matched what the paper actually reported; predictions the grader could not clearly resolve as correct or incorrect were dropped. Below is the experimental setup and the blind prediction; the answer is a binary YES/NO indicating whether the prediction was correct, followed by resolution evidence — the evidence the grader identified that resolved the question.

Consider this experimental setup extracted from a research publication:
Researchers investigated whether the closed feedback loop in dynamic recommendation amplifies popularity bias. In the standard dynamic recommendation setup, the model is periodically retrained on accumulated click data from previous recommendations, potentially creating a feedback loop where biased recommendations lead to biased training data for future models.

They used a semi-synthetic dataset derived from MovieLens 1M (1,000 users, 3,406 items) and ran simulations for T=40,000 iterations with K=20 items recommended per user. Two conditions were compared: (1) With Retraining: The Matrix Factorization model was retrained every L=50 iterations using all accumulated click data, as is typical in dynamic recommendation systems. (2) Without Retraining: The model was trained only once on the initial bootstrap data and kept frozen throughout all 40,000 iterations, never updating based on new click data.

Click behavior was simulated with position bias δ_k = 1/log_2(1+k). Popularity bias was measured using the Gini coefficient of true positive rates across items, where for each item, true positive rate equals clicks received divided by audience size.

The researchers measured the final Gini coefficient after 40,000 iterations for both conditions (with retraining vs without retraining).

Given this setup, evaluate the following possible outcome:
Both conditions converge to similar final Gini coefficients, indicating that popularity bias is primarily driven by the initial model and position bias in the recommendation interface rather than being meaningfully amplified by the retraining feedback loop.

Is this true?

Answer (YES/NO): NO